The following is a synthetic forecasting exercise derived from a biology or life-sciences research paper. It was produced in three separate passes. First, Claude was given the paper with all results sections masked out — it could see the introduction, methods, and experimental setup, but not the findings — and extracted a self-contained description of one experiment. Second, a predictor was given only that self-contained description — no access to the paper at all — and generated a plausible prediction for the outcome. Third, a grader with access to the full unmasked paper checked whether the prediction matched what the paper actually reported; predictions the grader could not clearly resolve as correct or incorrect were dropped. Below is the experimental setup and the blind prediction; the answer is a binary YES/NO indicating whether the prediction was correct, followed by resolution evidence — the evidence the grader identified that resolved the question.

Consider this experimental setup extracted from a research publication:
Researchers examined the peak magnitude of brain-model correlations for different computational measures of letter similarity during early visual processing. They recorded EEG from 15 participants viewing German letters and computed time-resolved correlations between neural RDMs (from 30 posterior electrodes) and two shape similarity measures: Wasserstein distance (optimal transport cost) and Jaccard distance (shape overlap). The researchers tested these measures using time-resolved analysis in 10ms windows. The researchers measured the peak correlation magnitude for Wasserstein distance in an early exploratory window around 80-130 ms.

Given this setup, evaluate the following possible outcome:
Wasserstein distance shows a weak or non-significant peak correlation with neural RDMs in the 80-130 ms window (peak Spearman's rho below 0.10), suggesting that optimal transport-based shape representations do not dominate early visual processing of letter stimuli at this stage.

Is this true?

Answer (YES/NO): NO